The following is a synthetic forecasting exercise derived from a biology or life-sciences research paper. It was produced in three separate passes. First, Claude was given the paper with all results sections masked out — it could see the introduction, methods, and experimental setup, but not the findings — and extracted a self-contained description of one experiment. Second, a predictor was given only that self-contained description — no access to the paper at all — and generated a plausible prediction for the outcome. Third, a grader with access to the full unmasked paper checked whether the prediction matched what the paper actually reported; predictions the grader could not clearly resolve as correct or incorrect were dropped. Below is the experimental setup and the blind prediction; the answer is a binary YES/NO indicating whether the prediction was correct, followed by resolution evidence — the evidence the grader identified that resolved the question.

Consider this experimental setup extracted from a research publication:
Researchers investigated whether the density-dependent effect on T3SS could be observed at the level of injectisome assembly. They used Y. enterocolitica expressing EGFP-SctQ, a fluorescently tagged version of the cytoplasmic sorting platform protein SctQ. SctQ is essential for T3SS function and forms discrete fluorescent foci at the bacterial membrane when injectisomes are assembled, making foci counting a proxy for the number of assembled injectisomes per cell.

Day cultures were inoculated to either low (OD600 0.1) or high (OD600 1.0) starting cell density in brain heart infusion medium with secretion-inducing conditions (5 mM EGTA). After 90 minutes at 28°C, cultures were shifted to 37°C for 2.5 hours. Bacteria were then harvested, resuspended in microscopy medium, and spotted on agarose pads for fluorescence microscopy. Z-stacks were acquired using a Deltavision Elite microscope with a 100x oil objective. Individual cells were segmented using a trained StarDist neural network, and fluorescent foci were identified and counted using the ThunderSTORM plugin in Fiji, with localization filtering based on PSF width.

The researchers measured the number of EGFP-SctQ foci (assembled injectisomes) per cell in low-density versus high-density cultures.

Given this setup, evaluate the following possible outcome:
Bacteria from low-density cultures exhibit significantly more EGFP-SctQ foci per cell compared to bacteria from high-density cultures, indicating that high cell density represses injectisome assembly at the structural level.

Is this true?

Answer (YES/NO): YES